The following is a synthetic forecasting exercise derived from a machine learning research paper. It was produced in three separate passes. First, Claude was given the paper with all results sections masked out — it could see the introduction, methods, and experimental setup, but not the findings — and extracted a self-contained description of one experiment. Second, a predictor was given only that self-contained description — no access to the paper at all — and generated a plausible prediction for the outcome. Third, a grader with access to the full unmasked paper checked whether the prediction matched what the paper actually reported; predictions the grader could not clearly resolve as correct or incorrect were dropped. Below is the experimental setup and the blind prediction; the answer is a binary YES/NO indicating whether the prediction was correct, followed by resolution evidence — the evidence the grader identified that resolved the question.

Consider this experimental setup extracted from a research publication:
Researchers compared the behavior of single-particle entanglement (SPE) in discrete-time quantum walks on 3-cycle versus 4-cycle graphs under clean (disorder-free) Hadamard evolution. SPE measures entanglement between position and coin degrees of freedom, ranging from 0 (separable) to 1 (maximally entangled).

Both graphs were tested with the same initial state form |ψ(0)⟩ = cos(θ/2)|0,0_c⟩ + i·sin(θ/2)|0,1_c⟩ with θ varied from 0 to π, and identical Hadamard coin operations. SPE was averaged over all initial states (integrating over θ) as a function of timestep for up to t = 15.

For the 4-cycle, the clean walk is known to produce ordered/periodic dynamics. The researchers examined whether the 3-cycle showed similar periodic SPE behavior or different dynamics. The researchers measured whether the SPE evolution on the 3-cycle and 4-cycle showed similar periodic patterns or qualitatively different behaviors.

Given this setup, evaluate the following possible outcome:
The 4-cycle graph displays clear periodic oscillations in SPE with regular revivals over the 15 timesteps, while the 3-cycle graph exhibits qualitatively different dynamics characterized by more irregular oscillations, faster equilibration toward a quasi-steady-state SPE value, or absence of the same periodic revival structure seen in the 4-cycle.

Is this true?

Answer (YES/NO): YES